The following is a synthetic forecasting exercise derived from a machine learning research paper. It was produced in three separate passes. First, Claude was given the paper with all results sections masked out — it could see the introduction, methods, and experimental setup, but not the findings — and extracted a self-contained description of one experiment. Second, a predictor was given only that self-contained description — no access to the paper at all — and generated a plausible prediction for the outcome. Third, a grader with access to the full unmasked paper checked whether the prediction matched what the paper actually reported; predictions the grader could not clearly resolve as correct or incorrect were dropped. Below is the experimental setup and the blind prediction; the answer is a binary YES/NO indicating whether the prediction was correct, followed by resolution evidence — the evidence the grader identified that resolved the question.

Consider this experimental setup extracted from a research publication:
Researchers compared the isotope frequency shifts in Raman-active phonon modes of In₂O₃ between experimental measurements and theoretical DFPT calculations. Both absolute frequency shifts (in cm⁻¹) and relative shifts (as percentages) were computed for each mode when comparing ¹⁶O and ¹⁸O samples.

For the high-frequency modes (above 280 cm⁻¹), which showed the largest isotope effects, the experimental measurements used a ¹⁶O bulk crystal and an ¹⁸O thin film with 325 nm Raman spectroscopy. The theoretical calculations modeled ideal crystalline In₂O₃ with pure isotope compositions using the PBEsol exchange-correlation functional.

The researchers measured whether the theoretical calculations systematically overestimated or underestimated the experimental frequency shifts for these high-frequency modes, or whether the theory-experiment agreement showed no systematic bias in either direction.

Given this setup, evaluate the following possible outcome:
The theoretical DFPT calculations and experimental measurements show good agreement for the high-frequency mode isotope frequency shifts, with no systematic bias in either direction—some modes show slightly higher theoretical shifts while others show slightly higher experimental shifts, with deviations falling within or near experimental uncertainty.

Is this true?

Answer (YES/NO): YES